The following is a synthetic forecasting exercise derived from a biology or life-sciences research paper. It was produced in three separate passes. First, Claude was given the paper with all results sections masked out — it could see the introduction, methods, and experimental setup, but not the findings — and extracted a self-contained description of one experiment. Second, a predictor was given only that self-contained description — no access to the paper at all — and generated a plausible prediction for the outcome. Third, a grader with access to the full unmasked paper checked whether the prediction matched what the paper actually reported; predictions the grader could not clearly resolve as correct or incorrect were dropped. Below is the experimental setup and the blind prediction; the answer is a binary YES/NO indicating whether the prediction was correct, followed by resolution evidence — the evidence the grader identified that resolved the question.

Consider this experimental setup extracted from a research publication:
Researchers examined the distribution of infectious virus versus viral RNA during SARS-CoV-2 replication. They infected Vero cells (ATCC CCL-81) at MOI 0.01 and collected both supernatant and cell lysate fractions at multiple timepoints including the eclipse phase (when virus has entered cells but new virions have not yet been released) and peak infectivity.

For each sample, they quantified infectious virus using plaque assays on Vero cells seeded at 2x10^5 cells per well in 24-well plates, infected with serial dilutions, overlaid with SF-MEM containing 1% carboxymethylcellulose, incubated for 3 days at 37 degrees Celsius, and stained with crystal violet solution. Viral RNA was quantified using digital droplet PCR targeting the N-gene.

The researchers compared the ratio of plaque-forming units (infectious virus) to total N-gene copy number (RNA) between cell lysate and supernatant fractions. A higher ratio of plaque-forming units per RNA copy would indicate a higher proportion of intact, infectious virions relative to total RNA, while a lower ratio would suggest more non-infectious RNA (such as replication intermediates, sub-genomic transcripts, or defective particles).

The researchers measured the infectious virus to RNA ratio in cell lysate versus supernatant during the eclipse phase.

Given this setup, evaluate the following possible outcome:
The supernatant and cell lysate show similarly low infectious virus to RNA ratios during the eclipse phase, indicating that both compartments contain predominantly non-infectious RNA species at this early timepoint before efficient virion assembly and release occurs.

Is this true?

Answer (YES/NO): YES